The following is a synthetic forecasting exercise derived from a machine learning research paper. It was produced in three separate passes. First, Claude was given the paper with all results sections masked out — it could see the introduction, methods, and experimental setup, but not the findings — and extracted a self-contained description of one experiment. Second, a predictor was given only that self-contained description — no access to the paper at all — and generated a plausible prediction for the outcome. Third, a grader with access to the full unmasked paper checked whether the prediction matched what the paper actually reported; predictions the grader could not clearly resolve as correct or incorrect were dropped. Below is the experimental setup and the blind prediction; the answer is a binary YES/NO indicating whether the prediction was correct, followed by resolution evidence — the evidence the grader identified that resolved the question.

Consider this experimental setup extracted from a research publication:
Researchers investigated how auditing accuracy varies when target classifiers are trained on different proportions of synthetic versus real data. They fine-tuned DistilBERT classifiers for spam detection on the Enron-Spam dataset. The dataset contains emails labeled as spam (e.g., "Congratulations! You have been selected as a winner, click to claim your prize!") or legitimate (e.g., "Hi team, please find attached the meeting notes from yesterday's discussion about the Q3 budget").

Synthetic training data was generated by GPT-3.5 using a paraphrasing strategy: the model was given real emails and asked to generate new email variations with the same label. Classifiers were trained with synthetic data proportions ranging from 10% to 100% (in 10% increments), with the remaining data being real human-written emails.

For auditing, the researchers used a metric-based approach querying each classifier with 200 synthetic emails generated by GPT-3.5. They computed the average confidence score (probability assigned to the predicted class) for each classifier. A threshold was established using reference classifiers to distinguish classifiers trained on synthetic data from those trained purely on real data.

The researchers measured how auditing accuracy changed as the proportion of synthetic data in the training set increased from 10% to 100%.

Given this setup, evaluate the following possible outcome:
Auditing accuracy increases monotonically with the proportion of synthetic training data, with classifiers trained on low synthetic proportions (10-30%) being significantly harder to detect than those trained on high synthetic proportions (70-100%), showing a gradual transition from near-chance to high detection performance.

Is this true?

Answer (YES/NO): NO